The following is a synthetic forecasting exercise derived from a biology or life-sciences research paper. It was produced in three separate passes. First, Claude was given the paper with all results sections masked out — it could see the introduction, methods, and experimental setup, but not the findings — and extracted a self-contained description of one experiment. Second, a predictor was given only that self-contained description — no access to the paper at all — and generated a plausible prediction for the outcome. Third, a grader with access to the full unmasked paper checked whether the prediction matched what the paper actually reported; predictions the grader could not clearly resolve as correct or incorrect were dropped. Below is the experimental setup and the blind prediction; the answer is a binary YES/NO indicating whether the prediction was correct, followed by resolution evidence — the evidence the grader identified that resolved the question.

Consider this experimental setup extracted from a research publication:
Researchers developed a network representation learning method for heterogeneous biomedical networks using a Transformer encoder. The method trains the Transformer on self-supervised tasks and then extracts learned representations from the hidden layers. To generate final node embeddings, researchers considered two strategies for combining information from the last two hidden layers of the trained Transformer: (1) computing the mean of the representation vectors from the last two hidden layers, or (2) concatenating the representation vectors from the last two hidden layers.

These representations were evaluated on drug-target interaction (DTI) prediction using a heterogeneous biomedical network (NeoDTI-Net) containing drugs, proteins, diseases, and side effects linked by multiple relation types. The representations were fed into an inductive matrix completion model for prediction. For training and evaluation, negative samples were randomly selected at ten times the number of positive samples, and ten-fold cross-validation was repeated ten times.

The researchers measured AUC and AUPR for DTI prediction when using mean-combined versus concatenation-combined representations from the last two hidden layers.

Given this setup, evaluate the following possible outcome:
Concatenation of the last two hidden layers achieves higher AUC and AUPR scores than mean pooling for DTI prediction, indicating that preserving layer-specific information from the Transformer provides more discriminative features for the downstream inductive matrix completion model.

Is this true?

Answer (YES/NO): YES